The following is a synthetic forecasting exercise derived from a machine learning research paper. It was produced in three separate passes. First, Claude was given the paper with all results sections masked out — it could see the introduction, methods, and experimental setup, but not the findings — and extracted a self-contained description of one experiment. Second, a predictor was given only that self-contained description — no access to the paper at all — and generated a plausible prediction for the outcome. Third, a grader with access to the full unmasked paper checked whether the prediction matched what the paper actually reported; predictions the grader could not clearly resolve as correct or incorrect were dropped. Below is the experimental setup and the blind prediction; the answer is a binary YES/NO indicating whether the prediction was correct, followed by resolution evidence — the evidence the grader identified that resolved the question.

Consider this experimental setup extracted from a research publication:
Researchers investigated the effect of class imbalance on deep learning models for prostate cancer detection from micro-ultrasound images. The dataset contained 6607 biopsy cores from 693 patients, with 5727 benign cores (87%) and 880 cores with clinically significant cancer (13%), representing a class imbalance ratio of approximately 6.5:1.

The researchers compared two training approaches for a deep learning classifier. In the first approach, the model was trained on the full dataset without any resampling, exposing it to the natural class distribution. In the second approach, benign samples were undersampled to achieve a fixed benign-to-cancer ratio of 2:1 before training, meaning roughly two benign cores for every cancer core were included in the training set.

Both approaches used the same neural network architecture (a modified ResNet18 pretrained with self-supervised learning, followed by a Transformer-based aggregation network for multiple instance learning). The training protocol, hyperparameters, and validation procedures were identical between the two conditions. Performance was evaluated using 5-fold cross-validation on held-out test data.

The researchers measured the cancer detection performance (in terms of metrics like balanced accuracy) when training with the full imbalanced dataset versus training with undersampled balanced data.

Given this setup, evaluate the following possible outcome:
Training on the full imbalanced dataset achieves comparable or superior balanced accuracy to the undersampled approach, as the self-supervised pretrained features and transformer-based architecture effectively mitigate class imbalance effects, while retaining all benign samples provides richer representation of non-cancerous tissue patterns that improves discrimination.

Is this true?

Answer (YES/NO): NO